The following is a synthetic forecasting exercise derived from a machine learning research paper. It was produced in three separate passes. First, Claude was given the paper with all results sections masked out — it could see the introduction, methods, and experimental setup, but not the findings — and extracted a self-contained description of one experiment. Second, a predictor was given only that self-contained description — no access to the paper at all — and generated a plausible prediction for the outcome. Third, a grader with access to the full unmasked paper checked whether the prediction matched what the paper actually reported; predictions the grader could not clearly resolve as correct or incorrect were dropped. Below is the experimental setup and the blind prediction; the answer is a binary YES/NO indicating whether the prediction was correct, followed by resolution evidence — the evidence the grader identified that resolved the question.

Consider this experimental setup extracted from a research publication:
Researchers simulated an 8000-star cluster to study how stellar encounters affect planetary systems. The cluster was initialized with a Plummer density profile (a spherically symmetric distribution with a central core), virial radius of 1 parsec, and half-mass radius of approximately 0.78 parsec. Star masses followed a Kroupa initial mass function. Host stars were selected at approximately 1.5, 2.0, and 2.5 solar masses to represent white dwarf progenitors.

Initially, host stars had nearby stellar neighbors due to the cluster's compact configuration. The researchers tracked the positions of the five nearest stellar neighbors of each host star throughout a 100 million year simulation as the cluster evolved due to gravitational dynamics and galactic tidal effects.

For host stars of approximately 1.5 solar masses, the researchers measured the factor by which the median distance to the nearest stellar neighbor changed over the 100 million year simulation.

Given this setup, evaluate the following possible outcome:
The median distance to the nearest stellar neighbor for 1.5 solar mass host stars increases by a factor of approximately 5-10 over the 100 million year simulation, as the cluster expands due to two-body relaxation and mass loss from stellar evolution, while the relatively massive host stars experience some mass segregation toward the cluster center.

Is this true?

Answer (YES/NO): NO